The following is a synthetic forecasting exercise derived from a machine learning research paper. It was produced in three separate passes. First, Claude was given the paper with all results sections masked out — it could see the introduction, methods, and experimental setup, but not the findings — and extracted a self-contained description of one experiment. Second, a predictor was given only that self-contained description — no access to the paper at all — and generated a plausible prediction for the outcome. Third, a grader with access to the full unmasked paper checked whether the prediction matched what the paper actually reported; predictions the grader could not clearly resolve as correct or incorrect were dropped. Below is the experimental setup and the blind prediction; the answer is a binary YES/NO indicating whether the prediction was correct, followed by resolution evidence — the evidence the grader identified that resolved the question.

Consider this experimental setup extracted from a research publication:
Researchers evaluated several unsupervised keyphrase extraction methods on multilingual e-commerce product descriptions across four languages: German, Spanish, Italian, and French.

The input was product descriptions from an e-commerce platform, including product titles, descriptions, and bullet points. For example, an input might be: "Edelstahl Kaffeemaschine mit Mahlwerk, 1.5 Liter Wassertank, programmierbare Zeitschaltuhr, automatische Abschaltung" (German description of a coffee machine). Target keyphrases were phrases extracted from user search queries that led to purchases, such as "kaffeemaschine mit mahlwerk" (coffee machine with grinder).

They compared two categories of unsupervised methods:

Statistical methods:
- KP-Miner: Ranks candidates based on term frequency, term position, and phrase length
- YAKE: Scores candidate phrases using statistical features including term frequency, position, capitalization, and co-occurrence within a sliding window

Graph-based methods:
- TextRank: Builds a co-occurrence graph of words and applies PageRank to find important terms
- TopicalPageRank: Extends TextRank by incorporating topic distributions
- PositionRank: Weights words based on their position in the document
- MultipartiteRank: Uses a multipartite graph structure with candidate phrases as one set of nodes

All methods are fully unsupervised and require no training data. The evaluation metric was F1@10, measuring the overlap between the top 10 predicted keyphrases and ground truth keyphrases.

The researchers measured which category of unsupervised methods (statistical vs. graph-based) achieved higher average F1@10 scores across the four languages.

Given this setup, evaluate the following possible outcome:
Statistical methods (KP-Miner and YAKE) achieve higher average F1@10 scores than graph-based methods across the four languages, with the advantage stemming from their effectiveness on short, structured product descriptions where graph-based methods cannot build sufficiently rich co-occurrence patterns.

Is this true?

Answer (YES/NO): NO